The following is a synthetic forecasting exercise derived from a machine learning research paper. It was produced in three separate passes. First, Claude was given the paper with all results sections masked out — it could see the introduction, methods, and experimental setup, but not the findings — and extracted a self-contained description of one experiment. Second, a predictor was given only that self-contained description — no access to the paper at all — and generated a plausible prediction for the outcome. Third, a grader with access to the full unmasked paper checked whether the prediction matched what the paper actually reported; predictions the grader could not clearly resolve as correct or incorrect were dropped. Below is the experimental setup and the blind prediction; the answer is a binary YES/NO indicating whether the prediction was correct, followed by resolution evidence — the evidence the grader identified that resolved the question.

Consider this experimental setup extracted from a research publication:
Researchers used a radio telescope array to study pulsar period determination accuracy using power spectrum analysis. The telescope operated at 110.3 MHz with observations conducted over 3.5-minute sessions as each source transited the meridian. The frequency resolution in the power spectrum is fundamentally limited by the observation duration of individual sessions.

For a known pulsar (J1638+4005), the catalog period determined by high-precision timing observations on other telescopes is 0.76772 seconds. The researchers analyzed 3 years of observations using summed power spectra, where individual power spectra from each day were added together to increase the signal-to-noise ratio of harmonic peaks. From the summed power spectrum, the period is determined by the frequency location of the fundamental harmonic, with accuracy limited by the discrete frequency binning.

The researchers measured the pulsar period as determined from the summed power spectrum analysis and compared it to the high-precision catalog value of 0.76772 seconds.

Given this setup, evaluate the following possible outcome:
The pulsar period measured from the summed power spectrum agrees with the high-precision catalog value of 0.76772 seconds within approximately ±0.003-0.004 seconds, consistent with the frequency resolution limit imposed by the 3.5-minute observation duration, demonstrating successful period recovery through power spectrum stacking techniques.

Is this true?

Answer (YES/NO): YES